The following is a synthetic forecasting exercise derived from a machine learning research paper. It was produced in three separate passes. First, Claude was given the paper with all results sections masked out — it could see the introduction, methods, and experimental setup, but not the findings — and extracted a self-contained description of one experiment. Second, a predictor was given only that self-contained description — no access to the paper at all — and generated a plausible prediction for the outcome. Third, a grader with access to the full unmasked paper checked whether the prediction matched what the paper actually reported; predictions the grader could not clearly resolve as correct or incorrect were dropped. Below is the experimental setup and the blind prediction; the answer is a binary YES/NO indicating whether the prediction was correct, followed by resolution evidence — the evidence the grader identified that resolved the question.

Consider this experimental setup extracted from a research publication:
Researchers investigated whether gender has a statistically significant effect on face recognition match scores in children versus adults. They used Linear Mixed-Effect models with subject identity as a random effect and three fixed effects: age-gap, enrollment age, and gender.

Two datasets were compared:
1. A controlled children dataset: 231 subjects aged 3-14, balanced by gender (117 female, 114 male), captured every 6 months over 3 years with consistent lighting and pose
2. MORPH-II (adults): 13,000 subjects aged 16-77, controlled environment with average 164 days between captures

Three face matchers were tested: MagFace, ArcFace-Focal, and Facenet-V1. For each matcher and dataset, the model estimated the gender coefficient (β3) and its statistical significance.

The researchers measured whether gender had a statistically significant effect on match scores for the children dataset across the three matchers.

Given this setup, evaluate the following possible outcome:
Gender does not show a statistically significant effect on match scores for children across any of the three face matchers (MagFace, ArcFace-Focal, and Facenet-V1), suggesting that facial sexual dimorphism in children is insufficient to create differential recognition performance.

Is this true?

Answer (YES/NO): YES